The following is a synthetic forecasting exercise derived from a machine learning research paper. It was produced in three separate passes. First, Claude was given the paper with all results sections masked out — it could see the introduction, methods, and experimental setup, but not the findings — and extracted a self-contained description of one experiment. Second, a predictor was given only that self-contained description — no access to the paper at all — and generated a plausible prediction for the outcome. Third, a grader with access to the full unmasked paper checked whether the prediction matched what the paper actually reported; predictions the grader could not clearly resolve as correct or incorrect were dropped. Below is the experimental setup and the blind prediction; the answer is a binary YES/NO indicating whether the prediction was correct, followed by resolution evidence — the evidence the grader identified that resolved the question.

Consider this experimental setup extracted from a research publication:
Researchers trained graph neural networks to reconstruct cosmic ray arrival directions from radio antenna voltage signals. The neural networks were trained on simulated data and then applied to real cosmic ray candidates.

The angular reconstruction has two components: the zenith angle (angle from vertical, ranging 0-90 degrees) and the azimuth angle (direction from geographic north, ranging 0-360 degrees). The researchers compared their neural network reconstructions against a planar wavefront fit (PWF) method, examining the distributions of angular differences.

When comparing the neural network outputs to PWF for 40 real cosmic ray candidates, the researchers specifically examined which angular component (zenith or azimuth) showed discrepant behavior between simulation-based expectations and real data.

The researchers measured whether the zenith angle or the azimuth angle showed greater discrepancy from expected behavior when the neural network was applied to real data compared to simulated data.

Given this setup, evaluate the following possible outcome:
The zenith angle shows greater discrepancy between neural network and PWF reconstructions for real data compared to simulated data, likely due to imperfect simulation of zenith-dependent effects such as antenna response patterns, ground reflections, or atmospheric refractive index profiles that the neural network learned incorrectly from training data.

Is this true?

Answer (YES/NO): YES